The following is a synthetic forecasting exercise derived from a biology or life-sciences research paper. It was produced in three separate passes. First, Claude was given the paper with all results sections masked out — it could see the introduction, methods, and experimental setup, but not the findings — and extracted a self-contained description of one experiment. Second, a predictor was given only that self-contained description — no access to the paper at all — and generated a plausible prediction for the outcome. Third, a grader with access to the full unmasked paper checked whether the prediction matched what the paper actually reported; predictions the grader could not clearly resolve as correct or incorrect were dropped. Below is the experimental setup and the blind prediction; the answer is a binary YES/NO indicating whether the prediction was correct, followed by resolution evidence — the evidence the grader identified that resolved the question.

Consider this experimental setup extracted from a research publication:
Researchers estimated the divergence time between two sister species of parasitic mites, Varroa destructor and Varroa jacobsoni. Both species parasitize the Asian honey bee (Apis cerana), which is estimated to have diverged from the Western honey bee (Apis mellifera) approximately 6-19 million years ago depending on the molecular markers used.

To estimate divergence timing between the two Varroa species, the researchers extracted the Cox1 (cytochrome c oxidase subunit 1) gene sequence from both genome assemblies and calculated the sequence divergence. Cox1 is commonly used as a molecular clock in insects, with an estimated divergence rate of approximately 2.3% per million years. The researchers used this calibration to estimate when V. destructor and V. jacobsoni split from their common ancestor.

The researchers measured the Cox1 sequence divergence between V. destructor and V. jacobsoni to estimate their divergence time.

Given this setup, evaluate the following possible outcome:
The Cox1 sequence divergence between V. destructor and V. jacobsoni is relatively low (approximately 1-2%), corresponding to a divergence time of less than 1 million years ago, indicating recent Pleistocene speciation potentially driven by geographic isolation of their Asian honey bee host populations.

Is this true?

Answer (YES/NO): NO